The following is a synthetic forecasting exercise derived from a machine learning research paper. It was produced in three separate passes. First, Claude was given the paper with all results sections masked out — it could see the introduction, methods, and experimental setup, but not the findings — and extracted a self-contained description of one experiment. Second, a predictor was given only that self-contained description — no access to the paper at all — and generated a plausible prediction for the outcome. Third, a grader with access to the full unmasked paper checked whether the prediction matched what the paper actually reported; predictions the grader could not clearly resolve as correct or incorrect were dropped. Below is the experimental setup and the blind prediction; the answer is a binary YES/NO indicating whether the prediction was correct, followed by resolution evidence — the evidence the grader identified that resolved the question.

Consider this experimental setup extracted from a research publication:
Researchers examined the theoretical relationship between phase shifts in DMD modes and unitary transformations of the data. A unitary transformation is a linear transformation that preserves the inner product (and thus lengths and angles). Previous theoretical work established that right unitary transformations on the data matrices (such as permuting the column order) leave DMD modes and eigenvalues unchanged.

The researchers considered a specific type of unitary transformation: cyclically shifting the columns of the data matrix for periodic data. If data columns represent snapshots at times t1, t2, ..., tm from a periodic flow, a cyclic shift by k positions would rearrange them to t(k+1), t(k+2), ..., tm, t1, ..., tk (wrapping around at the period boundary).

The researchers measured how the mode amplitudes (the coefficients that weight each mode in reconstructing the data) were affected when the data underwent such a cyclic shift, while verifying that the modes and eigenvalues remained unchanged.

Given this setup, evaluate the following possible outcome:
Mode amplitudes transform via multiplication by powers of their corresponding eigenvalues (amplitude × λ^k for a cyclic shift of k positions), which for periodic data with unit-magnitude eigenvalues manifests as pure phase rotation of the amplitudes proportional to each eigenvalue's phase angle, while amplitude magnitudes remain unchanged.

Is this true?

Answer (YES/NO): YES